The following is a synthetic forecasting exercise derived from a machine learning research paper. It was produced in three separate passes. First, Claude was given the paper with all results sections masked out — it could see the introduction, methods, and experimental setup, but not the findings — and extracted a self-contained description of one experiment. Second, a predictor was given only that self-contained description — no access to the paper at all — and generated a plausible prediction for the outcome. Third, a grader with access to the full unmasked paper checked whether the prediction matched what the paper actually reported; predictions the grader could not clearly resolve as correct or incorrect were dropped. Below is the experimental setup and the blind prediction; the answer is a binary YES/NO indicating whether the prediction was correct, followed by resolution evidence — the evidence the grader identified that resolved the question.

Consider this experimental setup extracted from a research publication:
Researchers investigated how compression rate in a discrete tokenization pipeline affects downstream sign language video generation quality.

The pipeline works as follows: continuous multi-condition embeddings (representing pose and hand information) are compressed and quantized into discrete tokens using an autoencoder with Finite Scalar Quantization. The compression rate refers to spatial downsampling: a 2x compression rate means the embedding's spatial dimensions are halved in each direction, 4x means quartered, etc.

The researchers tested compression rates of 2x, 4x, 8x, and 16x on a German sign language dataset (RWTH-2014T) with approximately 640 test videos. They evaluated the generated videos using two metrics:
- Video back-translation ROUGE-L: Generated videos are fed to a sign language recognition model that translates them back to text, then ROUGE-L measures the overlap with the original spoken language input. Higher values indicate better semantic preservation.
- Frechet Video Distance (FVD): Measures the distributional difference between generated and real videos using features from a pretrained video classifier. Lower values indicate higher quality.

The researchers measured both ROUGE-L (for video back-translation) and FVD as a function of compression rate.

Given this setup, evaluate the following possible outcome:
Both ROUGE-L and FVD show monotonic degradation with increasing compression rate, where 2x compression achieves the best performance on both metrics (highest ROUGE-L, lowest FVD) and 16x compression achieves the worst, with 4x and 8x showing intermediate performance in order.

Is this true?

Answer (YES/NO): NO